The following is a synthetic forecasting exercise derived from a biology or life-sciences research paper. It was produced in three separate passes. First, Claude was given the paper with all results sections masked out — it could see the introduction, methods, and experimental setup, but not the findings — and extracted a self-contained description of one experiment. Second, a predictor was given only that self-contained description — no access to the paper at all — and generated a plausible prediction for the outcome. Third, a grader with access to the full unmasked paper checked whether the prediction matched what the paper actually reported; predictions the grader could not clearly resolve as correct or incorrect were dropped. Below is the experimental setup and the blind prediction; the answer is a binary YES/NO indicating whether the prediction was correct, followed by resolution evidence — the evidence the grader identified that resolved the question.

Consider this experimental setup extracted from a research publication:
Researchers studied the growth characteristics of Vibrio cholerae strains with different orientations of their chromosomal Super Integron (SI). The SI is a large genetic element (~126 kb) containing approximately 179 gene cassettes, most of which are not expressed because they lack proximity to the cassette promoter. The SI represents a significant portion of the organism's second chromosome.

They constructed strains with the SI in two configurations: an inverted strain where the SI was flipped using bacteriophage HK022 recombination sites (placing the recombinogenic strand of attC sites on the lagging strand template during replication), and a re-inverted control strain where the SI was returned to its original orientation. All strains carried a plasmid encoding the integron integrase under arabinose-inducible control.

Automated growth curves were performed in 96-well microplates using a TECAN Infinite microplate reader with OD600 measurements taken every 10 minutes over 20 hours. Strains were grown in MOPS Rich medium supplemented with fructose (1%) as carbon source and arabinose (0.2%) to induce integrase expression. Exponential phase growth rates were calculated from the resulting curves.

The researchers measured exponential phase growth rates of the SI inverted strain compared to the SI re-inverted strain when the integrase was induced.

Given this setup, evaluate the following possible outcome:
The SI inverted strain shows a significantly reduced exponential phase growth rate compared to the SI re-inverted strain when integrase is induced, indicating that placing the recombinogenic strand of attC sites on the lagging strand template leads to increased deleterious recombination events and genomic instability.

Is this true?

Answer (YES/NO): YES